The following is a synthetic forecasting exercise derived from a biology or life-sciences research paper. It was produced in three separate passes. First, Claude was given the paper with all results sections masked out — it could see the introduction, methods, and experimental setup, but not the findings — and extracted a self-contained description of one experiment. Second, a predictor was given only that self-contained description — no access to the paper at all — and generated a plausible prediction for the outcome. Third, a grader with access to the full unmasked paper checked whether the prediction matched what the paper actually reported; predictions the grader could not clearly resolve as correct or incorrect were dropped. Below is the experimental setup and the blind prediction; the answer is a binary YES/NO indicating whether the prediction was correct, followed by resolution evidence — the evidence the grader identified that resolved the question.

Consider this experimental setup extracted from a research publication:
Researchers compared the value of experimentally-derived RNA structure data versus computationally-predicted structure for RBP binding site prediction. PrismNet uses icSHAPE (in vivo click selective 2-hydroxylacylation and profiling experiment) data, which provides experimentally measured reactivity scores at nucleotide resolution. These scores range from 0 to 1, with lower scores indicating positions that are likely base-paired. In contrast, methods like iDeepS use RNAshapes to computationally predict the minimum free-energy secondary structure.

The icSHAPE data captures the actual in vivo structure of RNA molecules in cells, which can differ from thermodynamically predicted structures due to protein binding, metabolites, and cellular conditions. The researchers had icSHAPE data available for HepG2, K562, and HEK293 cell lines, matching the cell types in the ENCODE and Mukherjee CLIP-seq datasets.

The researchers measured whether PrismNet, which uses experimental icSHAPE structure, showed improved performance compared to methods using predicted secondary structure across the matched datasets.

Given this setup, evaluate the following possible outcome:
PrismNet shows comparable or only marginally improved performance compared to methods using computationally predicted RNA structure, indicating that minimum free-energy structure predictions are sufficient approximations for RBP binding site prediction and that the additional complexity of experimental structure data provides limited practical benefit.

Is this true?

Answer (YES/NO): YES